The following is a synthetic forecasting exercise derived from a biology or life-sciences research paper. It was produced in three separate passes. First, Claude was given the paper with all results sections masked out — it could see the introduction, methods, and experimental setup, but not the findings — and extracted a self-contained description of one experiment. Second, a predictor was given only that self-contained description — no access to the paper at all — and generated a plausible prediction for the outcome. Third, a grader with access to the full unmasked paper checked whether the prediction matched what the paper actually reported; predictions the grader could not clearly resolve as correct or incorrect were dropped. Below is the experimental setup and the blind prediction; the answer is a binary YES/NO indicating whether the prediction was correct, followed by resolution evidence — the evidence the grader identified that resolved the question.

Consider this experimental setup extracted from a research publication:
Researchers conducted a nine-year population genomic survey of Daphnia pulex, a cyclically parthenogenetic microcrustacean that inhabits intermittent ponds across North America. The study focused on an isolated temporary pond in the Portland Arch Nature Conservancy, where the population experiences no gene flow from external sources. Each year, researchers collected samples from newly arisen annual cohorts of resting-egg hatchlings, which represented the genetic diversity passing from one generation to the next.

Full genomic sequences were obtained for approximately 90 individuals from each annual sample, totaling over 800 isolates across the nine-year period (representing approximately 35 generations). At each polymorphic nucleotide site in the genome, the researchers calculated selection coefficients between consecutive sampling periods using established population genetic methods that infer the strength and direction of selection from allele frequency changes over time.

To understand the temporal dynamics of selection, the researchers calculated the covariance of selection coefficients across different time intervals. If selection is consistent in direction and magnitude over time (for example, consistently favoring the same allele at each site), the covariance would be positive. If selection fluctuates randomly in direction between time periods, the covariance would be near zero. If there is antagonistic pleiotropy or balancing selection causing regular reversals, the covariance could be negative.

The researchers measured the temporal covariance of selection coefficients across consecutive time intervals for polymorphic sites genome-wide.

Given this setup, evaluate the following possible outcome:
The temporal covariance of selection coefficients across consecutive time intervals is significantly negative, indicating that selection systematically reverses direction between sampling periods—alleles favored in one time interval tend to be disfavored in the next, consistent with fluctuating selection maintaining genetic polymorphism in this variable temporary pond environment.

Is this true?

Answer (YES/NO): NO